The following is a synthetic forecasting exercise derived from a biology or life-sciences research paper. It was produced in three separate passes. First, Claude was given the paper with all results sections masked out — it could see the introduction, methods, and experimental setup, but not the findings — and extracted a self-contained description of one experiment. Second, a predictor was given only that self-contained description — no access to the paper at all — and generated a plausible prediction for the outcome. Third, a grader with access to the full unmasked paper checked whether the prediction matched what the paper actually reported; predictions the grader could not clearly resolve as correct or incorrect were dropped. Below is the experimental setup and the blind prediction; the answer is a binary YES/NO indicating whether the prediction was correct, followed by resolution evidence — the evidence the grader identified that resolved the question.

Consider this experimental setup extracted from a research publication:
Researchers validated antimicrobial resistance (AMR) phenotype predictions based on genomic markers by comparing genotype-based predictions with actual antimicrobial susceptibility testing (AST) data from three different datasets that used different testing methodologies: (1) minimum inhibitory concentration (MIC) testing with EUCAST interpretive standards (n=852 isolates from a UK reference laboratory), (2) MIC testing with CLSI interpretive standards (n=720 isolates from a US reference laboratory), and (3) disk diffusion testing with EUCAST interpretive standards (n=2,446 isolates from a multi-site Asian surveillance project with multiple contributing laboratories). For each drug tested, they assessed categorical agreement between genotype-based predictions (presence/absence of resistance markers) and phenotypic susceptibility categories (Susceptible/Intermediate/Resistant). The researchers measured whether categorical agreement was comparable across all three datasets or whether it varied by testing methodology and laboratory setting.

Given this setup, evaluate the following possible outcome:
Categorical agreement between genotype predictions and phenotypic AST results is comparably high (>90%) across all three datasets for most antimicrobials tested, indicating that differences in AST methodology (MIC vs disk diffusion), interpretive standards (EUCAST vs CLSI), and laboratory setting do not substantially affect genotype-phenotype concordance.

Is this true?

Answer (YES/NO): NO